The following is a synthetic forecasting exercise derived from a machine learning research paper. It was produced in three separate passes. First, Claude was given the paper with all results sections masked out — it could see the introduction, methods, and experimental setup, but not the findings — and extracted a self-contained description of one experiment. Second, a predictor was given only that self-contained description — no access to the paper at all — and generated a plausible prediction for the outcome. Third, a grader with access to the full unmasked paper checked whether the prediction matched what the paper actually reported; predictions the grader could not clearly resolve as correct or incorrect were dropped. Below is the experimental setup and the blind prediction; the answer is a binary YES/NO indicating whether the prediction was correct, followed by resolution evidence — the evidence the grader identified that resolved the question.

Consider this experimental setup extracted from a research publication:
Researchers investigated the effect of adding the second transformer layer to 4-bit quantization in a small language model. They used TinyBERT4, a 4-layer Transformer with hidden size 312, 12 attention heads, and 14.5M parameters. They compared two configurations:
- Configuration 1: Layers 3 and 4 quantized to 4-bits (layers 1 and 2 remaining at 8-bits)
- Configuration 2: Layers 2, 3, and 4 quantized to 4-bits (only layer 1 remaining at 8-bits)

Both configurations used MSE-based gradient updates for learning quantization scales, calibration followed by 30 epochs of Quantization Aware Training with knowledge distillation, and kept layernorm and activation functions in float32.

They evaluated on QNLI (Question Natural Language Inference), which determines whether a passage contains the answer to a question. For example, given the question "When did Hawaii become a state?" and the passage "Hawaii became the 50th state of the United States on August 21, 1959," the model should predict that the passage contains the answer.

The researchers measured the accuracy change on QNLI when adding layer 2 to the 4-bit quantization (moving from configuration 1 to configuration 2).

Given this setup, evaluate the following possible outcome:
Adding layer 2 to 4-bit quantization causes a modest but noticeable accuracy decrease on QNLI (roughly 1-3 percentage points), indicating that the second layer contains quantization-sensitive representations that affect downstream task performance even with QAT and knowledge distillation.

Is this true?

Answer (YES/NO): NO